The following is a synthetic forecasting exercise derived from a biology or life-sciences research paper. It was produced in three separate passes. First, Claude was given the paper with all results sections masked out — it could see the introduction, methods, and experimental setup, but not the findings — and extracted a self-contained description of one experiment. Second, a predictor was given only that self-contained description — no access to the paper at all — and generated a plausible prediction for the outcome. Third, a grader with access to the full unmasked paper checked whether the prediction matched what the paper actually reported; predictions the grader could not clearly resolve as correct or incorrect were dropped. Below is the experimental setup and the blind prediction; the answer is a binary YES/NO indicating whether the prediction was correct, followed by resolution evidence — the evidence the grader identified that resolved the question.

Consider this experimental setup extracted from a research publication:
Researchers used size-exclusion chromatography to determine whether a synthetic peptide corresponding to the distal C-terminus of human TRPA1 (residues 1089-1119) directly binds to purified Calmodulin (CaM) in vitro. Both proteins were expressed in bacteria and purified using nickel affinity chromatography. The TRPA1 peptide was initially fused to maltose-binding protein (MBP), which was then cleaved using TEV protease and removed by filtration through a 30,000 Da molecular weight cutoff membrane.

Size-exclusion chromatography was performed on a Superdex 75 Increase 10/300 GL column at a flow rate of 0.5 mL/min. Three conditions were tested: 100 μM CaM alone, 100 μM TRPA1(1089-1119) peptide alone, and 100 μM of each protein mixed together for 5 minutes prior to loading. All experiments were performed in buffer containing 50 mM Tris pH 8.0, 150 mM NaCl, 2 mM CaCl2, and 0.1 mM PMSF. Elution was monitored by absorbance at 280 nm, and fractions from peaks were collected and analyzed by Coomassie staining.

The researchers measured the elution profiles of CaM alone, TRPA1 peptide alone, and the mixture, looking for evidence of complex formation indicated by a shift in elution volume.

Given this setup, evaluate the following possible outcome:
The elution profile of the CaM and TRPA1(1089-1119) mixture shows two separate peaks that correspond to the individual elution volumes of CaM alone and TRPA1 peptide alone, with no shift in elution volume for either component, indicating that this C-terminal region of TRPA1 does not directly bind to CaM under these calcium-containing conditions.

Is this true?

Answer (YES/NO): NO